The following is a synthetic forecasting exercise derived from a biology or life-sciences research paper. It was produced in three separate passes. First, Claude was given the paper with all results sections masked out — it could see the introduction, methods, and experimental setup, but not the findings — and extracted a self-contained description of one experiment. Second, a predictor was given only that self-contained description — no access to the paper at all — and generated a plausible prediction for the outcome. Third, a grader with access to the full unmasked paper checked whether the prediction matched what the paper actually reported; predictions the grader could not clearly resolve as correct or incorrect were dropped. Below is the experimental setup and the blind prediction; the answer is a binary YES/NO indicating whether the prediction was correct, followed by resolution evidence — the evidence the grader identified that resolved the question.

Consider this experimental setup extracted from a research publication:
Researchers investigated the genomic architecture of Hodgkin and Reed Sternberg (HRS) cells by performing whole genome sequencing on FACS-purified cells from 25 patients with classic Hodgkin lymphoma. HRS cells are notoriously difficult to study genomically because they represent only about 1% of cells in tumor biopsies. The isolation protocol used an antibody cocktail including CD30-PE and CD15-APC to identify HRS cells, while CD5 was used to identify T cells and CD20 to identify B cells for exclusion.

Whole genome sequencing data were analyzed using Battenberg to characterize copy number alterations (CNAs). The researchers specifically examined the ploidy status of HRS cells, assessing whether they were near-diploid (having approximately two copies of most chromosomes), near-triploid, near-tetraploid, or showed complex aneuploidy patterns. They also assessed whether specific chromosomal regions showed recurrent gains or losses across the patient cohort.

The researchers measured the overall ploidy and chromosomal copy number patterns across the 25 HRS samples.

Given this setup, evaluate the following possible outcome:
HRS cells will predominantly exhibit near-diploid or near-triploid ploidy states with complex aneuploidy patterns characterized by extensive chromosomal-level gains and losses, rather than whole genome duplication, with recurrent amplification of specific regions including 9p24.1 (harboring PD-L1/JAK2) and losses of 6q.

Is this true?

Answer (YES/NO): NO